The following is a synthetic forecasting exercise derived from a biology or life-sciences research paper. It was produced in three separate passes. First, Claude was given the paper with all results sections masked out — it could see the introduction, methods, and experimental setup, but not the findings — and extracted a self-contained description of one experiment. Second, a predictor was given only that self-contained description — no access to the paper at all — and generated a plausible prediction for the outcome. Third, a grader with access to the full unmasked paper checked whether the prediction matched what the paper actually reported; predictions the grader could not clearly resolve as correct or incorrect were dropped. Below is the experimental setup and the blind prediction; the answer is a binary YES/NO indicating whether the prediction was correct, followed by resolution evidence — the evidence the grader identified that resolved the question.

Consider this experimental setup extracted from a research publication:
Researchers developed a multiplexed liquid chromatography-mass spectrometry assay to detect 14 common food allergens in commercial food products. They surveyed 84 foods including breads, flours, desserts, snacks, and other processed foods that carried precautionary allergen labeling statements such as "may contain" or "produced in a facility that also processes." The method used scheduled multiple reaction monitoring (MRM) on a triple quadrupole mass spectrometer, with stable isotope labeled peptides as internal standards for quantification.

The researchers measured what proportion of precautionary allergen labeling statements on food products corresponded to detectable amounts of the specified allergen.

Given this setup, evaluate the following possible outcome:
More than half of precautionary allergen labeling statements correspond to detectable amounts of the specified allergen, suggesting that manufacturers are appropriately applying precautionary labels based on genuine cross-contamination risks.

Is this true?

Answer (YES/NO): NO